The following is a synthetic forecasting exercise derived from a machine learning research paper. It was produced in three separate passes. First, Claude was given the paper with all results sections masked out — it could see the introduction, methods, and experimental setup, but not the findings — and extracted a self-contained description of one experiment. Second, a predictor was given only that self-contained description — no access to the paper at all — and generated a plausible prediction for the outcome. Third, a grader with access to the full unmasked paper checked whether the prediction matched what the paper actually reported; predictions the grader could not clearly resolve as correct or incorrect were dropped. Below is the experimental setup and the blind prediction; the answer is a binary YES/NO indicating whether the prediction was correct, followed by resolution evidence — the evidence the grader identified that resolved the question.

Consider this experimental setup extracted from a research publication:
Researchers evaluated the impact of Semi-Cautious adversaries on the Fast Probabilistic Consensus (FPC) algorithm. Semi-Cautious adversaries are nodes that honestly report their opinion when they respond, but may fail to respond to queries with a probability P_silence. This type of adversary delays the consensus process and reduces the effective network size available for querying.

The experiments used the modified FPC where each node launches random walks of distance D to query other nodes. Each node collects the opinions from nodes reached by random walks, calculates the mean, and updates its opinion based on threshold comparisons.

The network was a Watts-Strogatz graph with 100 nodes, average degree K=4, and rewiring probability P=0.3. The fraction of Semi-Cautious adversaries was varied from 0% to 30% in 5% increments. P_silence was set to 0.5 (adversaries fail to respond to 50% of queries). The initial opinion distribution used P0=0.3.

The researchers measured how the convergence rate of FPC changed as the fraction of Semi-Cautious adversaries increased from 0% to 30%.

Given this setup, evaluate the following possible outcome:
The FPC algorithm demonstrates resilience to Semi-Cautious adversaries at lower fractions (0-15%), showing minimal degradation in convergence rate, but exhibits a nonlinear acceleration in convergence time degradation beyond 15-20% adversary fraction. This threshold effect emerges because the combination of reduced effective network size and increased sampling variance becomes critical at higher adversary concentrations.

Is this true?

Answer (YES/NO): NO